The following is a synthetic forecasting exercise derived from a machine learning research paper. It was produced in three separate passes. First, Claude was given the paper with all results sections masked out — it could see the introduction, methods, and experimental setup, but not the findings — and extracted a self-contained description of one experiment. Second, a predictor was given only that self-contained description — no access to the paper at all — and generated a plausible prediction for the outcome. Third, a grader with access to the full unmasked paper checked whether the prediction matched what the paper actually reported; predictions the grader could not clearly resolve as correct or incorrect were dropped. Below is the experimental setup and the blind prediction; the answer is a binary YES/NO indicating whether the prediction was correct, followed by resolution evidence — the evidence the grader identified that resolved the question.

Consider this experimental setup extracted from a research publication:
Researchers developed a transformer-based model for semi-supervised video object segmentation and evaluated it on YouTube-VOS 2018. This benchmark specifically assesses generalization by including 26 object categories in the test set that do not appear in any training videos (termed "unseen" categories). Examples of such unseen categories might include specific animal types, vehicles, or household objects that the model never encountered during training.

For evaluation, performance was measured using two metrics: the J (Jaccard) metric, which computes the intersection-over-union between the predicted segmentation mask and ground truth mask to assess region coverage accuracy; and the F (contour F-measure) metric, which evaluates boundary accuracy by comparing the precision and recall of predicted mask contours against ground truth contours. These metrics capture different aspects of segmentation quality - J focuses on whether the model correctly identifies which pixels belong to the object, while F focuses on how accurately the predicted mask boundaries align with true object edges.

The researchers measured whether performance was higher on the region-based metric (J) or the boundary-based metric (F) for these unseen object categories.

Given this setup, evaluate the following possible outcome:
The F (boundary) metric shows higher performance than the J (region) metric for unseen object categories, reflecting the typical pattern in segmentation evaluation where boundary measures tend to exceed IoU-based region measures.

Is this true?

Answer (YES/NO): YES